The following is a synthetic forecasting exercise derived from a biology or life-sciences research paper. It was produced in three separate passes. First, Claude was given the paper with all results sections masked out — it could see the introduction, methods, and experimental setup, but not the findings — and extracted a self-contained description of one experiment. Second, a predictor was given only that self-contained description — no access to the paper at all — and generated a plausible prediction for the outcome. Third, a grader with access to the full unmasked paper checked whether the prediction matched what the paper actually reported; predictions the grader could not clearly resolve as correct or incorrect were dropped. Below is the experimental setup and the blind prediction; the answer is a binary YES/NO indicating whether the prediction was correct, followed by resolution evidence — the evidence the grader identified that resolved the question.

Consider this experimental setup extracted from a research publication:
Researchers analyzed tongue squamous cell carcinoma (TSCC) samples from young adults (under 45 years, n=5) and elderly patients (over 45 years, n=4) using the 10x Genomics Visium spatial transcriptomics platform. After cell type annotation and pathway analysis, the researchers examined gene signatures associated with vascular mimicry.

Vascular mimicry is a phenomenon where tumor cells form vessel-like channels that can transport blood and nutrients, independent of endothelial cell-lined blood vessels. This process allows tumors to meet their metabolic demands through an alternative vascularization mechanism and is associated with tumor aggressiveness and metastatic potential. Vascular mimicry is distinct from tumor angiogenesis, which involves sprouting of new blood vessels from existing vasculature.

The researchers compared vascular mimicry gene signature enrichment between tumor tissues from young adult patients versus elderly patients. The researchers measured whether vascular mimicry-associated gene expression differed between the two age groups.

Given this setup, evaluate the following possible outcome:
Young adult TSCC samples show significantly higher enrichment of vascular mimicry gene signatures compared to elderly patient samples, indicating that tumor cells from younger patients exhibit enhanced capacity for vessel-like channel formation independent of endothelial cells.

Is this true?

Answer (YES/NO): YES